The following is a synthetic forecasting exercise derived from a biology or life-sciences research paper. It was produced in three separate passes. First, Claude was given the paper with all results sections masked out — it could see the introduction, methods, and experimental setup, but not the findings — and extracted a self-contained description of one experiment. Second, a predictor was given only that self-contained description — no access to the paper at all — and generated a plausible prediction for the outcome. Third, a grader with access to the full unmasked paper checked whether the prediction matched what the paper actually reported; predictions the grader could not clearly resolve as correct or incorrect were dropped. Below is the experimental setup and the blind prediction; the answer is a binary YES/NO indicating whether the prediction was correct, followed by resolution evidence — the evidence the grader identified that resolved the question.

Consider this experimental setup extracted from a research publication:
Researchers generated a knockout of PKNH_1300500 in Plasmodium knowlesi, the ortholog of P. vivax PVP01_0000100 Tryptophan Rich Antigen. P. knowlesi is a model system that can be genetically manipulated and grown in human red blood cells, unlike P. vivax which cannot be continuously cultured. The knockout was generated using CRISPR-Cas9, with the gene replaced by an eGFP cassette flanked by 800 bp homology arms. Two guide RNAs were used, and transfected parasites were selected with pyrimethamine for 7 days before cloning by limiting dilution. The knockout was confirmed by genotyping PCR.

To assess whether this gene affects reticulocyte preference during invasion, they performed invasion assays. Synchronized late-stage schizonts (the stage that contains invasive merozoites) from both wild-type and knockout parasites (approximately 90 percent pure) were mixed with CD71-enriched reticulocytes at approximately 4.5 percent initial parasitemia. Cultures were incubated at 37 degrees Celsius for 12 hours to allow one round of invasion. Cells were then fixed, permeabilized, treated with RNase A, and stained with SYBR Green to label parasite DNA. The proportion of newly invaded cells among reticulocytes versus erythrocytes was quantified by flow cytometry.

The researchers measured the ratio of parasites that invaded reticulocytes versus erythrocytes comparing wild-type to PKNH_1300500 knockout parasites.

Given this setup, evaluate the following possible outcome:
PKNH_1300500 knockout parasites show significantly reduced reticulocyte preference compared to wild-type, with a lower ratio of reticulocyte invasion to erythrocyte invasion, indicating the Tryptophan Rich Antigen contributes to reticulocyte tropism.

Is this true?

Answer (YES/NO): YES